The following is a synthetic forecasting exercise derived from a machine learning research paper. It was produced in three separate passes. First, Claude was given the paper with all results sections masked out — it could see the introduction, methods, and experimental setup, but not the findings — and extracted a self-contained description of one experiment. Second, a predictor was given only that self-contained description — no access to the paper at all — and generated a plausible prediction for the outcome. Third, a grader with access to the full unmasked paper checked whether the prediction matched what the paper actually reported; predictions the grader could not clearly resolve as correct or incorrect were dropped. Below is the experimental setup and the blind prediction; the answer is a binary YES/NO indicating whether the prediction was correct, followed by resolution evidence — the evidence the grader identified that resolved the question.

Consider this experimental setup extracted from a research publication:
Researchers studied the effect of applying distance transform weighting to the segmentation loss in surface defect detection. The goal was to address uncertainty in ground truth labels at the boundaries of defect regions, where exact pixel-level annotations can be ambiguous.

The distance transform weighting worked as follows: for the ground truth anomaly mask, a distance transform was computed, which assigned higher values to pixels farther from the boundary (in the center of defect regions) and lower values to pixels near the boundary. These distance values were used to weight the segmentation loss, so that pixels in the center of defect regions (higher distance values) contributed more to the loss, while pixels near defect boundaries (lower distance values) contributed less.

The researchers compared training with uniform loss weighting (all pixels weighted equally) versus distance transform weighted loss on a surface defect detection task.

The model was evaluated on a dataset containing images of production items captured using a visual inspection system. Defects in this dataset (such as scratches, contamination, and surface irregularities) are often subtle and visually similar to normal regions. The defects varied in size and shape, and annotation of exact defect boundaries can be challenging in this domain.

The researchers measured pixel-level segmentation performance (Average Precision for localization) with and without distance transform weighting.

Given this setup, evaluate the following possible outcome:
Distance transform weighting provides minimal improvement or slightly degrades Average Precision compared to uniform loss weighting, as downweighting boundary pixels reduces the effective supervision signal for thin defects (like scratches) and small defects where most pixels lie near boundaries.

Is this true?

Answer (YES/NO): NO